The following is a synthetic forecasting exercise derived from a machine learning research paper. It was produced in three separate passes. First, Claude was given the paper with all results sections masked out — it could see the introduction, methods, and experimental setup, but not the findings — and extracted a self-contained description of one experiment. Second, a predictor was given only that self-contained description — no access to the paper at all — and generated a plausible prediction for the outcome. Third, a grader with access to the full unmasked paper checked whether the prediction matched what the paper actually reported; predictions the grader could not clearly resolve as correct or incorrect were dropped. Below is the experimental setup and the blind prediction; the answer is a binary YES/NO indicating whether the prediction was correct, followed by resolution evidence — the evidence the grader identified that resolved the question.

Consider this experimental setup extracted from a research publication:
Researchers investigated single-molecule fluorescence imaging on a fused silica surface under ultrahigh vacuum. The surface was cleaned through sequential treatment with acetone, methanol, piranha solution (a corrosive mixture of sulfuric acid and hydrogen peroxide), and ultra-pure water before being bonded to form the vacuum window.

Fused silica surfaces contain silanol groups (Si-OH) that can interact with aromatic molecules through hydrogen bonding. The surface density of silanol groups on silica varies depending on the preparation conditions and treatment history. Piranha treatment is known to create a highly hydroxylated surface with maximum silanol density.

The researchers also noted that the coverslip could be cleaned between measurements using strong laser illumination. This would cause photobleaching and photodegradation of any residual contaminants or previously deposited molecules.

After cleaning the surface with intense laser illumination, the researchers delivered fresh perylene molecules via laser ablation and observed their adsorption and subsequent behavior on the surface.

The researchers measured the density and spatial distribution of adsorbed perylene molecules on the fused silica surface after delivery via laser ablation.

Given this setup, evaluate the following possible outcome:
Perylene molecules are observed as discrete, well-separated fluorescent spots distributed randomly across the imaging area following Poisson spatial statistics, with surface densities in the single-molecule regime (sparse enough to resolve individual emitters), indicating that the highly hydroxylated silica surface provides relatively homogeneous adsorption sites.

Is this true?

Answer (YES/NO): NO